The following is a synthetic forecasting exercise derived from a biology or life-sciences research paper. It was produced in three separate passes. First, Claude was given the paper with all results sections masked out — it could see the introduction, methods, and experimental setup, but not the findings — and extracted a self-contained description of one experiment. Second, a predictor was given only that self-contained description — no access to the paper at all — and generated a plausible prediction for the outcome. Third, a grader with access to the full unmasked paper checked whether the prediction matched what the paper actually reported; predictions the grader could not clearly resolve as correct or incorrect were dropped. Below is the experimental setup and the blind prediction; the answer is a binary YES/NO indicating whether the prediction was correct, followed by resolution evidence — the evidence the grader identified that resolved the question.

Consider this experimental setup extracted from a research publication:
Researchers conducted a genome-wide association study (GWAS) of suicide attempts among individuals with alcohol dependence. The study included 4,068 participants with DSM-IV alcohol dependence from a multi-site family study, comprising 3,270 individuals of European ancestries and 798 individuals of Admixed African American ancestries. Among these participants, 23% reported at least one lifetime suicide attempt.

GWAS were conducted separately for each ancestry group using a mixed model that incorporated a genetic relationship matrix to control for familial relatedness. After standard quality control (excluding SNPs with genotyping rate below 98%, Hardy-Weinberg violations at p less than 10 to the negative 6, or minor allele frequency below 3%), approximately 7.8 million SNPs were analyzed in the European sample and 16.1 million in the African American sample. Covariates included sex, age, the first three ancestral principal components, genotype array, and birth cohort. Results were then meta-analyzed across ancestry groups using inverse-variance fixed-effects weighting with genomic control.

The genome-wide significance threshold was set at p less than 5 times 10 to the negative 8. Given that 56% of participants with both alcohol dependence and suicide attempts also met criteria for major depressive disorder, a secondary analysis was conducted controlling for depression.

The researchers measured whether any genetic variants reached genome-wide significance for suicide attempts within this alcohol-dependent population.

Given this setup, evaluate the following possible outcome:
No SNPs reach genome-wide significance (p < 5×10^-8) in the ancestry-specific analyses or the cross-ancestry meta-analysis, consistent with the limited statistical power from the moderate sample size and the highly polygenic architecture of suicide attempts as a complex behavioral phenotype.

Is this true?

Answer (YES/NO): YES